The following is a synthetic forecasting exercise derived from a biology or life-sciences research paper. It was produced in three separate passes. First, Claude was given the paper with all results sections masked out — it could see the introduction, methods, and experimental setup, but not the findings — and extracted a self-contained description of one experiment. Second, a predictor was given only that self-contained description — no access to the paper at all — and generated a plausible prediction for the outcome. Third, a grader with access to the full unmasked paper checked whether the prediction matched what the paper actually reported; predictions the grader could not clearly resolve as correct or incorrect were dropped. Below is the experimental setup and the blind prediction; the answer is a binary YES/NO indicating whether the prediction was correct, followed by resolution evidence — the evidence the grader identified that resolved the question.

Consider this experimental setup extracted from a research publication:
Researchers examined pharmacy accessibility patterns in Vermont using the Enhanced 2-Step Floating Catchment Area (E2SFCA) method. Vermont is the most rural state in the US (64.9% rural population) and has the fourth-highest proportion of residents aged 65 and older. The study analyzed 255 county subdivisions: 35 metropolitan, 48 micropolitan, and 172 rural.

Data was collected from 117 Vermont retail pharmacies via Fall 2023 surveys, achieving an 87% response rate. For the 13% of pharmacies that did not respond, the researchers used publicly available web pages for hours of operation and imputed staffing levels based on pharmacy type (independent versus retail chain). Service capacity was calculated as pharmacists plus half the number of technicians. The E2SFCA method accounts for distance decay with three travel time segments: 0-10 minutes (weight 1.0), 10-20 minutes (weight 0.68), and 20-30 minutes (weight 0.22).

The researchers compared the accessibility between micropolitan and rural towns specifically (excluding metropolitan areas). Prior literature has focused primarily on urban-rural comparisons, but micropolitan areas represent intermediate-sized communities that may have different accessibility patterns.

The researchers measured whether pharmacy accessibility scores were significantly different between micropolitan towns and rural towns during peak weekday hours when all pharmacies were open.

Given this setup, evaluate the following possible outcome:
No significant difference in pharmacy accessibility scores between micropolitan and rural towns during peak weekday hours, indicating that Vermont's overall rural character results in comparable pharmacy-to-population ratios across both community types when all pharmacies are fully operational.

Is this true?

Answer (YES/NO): NO